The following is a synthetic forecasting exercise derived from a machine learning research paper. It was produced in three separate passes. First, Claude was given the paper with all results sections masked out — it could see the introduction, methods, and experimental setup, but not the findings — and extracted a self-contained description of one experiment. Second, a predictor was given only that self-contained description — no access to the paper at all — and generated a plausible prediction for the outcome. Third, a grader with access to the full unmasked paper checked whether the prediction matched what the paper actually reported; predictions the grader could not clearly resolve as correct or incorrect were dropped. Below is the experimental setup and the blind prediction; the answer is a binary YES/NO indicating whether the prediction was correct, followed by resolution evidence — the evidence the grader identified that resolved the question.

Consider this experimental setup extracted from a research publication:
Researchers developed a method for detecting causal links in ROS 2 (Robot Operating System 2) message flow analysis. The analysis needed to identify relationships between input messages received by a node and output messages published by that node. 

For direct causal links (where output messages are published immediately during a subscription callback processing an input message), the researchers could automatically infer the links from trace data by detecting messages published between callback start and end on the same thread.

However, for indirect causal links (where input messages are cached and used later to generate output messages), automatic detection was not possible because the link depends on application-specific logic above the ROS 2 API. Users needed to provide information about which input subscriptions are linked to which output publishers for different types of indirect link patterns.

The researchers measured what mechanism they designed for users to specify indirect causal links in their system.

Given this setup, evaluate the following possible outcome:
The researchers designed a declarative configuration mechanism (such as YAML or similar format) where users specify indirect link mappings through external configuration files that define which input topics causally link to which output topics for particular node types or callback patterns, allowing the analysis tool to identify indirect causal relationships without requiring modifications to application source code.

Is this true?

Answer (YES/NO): NO